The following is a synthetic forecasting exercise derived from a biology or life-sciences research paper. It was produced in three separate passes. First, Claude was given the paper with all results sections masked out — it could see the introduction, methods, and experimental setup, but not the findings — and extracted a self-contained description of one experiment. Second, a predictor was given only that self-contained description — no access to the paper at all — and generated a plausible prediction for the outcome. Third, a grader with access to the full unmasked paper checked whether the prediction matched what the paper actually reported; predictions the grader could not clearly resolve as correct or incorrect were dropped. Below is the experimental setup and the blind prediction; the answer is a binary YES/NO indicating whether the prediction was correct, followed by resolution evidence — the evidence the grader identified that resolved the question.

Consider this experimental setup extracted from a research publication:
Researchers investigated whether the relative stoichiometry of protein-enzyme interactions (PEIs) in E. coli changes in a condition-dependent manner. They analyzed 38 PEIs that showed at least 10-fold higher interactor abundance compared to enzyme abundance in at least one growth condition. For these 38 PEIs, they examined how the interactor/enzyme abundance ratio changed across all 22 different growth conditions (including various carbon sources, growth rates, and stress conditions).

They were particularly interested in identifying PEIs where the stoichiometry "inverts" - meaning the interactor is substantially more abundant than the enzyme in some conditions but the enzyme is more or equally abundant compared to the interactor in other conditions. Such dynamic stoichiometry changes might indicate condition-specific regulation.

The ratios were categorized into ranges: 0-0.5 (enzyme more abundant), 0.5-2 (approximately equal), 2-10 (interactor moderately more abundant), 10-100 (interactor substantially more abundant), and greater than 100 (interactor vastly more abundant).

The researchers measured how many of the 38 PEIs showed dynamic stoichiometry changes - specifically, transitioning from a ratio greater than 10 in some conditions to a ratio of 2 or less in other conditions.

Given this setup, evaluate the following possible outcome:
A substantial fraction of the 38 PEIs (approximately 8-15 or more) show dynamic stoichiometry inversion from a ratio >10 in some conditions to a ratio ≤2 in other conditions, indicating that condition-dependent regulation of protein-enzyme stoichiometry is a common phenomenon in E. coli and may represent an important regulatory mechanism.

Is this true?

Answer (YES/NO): YES